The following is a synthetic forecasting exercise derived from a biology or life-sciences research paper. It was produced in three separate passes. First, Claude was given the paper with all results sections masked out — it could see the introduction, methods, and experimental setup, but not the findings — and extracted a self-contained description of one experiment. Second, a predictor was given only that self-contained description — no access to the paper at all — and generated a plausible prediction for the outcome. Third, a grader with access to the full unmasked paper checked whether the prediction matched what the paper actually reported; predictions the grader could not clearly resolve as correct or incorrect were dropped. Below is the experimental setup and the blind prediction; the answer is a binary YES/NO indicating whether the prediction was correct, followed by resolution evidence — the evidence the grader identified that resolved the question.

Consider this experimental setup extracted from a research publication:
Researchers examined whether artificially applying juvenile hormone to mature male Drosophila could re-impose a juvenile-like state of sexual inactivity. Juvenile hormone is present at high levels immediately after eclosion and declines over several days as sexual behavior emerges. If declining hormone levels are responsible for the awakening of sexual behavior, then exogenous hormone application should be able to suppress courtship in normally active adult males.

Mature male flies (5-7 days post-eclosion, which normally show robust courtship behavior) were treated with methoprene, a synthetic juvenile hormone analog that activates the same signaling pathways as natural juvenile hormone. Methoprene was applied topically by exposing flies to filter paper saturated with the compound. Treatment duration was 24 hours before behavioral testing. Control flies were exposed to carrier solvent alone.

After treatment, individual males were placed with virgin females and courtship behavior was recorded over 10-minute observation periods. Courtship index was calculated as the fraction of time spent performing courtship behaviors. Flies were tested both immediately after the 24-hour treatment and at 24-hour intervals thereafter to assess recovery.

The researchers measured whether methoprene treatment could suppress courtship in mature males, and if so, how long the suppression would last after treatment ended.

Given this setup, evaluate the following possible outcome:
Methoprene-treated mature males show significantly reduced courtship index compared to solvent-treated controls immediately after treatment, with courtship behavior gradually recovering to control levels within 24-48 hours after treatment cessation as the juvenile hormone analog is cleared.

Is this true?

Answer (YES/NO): NO